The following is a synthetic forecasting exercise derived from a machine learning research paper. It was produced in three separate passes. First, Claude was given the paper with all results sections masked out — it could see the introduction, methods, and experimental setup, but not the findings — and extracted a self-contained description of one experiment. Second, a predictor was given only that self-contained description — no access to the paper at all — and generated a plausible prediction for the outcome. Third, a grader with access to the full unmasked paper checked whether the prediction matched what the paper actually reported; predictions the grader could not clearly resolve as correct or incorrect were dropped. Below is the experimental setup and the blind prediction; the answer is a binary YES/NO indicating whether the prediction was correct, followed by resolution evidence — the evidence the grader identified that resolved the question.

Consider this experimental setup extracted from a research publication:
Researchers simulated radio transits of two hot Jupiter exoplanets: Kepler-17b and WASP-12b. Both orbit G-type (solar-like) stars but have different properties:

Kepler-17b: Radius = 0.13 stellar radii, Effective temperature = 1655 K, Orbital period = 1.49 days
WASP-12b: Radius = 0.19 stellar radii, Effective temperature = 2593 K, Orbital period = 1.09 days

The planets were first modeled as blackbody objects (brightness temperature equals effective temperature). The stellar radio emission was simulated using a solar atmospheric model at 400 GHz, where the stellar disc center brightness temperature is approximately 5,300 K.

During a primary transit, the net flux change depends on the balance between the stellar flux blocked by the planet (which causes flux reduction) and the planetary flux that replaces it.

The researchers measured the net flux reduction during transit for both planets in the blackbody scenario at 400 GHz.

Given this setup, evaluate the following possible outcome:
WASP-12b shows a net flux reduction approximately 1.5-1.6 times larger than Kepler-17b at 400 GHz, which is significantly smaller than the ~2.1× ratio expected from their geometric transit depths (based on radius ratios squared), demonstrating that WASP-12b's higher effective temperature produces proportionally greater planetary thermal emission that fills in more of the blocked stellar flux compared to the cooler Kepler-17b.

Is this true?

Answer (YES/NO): NO